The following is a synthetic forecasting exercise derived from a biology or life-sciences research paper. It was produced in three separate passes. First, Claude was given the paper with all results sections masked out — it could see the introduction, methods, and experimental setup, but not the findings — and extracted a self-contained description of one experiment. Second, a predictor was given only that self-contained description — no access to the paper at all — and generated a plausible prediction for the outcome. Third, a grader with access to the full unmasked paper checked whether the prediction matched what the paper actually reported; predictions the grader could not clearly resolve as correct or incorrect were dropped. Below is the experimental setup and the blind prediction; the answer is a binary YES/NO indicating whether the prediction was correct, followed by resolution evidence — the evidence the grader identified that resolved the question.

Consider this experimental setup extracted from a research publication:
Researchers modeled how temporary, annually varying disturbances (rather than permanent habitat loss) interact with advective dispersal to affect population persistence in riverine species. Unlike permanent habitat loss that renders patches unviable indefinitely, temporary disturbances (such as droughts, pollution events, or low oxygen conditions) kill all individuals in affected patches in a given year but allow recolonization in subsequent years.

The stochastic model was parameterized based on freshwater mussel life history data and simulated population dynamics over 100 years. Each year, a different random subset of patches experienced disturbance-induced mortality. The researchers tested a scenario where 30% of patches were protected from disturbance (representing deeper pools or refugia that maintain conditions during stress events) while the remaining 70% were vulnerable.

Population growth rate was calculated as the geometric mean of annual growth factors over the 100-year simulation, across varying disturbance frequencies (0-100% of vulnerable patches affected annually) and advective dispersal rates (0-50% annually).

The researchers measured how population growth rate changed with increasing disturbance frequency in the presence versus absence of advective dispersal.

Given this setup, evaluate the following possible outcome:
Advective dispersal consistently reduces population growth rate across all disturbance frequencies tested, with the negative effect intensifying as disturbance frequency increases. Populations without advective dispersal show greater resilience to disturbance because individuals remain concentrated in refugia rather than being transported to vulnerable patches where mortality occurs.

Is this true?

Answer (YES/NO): YES